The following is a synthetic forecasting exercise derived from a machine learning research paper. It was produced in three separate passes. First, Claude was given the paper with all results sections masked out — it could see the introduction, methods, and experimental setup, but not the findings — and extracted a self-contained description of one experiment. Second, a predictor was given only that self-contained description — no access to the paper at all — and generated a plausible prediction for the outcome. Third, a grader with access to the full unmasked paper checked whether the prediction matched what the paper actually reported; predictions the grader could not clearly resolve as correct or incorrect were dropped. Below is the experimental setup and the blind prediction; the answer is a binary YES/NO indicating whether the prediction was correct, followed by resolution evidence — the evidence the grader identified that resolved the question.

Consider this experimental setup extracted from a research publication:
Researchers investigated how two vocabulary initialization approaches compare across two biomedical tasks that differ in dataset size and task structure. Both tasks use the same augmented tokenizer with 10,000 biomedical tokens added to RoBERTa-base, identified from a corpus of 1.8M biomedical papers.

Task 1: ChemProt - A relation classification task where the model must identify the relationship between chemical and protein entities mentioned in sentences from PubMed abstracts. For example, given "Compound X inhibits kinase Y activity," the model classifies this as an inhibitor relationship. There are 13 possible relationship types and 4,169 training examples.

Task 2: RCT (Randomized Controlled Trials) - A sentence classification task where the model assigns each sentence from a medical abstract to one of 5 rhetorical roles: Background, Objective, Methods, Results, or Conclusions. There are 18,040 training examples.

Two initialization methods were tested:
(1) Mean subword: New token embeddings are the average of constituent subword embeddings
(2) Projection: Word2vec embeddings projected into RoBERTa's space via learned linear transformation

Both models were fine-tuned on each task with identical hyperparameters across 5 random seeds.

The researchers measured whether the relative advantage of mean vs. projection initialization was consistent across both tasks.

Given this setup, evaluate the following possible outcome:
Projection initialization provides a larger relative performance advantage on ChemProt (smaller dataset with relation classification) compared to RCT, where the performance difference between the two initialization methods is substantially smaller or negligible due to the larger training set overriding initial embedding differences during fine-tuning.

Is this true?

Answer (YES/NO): NO